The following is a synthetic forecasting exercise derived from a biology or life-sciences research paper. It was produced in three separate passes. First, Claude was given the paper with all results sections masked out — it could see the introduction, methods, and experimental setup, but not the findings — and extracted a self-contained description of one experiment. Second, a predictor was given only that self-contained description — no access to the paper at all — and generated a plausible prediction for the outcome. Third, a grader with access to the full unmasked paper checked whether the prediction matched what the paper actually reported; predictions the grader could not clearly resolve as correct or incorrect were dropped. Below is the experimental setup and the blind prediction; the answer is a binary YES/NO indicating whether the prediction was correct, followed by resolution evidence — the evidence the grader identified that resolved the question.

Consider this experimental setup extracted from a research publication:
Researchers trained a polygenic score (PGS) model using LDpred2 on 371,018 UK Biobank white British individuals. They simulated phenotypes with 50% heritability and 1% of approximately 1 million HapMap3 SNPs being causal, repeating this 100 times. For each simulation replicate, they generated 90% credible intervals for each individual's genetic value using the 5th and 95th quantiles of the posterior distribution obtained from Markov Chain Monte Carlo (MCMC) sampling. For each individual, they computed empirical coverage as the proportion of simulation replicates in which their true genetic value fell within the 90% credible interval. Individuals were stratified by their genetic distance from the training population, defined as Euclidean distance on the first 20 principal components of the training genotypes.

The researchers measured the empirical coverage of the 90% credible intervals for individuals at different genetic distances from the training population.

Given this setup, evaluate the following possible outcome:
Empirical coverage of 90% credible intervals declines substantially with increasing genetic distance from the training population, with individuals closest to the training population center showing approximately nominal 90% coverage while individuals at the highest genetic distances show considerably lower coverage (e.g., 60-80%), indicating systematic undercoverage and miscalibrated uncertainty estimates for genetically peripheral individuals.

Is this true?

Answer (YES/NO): NO